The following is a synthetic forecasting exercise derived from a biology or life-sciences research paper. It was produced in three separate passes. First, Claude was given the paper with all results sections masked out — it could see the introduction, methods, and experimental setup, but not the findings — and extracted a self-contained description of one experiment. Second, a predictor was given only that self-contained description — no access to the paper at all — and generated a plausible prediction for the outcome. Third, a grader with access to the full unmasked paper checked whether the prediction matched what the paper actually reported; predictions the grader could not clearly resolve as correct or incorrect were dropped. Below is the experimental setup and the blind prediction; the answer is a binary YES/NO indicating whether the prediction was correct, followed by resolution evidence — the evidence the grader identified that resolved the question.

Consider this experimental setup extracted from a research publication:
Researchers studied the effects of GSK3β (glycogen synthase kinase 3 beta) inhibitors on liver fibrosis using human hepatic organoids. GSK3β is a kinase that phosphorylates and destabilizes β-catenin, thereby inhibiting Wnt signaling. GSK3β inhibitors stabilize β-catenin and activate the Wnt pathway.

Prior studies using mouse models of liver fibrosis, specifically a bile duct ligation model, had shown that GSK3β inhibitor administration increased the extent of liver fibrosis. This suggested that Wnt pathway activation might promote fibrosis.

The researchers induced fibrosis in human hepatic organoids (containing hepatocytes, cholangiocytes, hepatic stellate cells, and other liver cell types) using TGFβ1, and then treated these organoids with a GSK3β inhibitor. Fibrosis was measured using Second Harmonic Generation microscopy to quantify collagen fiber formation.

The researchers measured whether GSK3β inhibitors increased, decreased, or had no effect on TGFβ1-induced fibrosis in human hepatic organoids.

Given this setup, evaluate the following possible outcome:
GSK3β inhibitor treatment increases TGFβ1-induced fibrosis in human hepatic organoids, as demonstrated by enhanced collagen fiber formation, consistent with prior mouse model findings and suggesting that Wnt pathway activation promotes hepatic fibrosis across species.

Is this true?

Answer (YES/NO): NO